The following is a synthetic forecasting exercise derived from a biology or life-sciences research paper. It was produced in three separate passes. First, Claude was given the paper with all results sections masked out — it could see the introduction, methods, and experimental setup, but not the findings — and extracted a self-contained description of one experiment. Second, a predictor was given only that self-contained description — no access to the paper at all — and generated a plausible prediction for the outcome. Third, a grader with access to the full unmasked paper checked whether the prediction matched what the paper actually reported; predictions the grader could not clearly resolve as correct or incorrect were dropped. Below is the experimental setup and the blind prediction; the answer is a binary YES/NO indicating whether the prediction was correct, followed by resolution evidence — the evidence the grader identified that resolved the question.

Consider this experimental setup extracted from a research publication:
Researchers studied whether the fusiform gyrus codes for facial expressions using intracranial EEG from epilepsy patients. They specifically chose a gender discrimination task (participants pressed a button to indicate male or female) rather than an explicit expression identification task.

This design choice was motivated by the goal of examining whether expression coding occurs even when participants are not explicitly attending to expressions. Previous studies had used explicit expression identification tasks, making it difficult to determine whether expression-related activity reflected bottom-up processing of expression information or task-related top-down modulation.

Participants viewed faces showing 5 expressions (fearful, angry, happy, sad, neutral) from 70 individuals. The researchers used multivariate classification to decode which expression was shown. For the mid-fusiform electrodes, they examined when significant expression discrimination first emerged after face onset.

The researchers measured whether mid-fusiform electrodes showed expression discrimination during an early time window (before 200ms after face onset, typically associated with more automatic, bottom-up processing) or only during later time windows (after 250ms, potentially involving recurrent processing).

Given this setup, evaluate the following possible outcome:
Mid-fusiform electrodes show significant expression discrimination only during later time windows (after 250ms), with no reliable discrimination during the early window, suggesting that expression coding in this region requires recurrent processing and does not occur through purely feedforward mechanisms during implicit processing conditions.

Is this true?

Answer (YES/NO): NO